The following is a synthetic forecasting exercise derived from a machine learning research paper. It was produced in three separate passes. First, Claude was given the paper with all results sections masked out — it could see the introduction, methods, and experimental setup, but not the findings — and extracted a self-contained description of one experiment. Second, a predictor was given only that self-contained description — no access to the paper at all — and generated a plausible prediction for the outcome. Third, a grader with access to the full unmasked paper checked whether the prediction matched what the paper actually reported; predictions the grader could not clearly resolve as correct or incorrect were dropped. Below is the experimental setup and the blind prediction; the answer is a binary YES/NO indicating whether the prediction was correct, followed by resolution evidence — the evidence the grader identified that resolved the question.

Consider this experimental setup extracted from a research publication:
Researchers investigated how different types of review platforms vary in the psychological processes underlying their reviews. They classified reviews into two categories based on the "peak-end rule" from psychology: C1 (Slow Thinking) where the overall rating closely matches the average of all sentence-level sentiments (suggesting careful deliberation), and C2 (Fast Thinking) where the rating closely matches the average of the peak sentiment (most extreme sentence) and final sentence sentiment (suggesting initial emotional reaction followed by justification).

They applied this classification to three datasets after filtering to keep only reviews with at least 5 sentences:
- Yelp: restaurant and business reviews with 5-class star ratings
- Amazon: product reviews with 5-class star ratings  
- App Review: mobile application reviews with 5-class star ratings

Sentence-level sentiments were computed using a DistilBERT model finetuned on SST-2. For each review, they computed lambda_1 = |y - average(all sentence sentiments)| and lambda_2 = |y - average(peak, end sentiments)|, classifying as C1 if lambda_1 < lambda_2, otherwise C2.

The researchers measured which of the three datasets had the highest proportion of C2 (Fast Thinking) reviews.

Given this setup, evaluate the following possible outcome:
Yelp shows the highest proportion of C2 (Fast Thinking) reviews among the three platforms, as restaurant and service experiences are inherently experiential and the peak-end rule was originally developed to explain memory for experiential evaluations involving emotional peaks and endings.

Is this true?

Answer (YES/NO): NO